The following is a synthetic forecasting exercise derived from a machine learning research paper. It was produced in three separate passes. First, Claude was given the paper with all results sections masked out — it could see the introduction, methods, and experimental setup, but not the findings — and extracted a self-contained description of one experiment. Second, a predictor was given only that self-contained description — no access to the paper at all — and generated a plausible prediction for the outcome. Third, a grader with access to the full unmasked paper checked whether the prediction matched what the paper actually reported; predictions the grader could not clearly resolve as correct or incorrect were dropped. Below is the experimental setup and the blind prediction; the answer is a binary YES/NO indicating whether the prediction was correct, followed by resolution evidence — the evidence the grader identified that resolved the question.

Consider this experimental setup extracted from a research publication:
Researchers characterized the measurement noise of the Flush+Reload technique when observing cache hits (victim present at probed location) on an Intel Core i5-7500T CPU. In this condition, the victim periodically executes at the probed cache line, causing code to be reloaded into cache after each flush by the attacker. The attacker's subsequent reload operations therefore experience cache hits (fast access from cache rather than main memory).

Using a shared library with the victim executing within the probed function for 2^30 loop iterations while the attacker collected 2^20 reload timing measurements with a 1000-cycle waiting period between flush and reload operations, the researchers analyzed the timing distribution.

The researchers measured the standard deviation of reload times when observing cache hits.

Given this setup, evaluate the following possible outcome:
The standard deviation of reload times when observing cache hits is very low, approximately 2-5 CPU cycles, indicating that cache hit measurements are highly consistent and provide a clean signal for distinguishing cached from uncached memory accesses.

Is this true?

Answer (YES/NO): NO